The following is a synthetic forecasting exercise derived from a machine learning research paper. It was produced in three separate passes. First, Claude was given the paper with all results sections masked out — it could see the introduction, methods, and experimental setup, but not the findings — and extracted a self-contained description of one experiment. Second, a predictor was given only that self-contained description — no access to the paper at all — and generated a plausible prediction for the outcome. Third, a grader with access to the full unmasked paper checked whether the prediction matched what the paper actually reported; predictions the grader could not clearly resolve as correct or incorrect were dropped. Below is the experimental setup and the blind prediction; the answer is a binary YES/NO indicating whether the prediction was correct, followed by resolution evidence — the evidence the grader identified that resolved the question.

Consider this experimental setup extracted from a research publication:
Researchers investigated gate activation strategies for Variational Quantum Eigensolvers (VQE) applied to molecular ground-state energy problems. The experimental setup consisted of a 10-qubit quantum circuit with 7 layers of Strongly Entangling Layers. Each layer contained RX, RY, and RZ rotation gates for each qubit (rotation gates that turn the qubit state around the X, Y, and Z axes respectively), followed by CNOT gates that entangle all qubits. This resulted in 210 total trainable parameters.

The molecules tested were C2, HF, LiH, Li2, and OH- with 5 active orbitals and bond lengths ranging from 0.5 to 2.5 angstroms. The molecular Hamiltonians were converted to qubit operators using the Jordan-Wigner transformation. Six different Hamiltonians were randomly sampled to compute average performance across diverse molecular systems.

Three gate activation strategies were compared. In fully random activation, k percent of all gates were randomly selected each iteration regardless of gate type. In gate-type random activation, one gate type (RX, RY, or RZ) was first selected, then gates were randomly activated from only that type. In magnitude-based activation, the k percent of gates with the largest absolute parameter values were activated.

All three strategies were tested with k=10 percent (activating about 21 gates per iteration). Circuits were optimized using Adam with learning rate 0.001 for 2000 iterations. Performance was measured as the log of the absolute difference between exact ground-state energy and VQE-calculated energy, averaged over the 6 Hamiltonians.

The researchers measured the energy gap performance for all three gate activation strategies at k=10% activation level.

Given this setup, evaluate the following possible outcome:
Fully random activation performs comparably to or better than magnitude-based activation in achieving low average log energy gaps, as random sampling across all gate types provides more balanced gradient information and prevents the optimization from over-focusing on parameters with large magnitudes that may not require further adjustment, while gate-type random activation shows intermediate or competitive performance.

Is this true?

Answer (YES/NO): NO